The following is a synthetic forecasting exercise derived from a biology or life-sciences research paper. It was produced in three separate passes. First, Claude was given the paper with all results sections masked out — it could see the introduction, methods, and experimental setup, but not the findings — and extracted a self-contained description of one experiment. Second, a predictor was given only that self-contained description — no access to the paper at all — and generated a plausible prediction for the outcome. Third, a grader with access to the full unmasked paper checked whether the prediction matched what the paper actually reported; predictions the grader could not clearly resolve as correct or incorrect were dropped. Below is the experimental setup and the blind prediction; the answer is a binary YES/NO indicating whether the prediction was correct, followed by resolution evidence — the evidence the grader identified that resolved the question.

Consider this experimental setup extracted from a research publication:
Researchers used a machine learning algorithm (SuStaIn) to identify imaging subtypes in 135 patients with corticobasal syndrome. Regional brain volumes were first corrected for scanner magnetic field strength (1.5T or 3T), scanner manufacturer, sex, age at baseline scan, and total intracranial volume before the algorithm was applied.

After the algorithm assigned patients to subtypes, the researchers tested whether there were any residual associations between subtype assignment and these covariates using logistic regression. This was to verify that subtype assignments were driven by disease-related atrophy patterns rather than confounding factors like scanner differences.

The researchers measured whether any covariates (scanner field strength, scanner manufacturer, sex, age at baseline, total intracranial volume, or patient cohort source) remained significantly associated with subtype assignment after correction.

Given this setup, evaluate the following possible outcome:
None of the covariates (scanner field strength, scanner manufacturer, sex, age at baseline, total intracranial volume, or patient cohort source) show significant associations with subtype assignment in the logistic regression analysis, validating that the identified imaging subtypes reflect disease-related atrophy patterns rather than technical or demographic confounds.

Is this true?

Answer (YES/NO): NO